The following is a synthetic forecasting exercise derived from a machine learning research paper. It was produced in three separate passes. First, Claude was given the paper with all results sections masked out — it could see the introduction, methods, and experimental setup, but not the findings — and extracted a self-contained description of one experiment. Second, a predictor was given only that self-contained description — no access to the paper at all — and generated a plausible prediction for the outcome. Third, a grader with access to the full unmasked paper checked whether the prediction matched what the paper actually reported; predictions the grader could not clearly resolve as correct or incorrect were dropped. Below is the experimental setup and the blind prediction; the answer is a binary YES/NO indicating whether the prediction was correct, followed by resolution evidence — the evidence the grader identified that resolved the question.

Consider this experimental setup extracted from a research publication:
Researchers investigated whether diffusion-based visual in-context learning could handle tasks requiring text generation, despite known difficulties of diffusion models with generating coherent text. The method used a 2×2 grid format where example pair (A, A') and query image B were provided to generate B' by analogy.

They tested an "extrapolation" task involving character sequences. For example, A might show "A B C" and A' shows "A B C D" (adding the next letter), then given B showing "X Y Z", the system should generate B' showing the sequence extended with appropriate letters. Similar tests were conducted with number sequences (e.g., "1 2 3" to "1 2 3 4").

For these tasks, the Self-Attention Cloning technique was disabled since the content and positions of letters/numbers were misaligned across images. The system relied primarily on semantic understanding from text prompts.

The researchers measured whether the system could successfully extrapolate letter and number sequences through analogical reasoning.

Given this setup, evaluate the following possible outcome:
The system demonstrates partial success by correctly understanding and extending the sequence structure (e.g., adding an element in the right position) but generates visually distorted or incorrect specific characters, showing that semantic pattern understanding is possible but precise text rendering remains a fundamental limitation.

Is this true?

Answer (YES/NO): YES